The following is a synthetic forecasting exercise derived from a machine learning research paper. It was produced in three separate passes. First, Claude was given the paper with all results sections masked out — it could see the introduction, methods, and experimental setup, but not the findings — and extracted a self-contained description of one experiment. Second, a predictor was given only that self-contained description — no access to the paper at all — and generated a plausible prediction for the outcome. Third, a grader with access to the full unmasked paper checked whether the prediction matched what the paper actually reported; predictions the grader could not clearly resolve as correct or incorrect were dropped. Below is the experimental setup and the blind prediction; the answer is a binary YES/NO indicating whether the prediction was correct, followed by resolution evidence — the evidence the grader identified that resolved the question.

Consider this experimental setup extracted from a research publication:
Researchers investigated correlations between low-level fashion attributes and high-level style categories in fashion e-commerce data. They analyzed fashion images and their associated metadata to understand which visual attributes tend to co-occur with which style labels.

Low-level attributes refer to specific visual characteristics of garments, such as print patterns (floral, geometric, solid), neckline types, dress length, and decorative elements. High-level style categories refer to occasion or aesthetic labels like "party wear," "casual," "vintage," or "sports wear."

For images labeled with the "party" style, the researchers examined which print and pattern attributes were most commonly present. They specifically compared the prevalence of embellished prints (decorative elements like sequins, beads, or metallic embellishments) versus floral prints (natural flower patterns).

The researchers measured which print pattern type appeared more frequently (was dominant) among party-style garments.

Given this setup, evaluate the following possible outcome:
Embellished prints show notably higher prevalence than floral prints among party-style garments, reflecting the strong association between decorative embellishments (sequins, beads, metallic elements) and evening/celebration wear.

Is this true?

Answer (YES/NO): YES